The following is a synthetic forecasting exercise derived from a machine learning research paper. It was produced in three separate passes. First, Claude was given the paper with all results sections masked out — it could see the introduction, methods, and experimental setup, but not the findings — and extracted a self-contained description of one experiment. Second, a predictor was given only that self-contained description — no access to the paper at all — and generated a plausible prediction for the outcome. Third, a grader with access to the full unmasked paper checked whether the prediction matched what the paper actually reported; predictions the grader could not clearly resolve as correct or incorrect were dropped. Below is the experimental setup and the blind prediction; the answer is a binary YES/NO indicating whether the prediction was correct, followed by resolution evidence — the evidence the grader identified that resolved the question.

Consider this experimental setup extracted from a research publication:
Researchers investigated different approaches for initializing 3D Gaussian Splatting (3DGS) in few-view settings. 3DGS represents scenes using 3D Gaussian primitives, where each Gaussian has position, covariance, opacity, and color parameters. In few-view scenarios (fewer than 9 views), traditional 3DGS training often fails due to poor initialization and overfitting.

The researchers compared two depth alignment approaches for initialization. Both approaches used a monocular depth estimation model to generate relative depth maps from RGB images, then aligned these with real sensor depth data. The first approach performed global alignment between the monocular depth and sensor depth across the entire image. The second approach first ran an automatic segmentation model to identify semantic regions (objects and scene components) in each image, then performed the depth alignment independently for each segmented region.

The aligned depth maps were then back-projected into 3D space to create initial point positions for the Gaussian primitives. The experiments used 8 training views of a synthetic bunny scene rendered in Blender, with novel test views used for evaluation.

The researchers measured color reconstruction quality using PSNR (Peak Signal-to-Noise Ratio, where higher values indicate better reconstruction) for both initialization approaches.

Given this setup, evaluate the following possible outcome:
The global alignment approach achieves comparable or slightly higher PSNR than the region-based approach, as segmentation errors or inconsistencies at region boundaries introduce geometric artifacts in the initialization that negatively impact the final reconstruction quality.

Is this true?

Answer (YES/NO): NO